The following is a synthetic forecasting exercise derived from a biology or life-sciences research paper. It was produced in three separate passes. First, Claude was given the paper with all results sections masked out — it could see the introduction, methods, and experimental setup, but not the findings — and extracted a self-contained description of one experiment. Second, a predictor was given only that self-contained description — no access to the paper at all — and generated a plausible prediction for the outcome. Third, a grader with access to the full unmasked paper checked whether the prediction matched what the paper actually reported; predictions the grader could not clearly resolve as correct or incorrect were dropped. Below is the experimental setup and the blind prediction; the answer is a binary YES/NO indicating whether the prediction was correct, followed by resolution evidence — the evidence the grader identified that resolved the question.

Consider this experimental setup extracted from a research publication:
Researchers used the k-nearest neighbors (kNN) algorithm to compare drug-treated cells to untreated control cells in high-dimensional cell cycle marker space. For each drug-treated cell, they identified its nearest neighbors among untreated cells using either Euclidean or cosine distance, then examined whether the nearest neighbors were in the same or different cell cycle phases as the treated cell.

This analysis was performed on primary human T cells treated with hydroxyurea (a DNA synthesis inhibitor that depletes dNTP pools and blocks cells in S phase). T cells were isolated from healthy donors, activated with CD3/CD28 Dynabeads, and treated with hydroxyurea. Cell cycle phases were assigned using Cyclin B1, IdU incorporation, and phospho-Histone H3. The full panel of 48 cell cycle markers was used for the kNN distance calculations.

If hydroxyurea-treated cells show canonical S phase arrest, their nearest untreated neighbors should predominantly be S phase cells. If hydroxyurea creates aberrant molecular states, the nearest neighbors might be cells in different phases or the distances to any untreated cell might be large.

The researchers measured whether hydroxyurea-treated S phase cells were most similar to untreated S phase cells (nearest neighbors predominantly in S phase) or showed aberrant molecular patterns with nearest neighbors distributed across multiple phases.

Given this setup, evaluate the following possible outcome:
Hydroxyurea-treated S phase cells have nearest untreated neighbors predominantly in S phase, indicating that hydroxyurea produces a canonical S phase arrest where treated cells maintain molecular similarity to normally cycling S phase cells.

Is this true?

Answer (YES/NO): NO